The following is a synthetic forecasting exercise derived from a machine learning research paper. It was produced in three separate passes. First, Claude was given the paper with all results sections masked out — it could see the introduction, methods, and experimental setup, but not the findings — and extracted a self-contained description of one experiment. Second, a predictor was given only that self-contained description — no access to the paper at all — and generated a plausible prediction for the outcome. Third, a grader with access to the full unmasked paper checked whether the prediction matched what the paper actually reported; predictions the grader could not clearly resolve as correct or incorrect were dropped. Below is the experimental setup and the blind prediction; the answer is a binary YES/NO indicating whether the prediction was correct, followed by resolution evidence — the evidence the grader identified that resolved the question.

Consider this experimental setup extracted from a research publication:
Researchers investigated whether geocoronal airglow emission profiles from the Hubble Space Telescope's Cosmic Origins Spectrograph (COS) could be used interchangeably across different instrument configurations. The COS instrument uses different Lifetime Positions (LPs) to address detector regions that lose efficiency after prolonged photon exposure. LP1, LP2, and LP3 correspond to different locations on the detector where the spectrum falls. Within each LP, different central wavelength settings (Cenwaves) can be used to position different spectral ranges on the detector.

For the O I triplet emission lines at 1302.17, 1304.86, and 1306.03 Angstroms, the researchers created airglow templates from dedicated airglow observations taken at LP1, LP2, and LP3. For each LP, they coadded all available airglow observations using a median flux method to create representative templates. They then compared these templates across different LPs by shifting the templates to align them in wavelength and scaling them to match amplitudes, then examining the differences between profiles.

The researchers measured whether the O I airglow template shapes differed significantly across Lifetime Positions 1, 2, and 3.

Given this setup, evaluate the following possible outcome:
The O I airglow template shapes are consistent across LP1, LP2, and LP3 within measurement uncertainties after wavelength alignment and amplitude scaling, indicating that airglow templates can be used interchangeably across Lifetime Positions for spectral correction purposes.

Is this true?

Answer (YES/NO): YES